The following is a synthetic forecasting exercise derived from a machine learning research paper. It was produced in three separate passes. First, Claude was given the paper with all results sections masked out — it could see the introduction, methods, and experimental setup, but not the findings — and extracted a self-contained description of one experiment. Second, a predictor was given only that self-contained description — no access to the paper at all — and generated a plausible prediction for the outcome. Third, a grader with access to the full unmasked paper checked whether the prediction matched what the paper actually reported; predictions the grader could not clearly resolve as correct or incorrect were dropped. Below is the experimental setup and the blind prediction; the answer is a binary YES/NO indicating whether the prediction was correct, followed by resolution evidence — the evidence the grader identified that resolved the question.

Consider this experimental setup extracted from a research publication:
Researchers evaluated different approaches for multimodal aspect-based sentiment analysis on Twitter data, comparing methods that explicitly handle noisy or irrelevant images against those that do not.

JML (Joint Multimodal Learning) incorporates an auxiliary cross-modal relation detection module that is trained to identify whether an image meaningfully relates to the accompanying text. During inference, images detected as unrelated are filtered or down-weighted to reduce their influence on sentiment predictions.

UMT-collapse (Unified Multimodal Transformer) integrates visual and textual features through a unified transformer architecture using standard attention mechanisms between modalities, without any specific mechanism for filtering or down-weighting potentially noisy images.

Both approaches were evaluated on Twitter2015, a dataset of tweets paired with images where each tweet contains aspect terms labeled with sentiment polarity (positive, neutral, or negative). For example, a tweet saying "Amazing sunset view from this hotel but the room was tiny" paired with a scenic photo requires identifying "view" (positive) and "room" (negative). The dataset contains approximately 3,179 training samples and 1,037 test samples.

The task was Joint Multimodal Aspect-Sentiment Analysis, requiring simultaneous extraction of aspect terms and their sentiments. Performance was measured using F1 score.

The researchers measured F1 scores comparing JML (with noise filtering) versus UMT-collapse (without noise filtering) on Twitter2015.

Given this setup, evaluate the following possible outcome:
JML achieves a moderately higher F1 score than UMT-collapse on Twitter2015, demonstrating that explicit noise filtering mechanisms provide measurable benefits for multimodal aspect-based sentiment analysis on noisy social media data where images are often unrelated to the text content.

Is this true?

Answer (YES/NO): YES